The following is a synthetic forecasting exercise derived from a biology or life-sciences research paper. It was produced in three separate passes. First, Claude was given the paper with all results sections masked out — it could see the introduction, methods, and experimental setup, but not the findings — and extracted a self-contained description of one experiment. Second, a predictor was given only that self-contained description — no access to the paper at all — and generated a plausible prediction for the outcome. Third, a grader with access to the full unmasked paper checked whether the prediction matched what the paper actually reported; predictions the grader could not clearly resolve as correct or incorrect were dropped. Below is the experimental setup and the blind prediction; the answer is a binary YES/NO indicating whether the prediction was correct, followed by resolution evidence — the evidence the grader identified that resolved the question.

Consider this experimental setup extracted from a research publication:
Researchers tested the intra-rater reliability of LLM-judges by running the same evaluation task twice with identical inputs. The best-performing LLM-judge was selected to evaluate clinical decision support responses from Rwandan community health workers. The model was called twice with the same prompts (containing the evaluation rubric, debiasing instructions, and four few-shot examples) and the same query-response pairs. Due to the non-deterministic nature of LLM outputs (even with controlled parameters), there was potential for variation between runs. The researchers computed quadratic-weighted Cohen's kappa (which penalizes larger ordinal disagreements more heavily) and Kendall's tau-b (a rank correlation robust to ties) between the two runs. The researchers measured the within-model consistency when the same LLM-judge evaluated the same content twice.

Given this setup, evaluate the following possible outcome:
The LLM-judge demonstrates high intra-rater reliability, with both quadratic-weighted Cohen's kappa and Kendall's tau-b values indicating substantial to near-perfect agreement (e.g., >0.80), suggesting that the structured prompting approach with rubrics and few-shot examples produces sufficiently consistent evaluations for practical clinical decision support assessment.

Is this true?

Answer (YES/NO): YES